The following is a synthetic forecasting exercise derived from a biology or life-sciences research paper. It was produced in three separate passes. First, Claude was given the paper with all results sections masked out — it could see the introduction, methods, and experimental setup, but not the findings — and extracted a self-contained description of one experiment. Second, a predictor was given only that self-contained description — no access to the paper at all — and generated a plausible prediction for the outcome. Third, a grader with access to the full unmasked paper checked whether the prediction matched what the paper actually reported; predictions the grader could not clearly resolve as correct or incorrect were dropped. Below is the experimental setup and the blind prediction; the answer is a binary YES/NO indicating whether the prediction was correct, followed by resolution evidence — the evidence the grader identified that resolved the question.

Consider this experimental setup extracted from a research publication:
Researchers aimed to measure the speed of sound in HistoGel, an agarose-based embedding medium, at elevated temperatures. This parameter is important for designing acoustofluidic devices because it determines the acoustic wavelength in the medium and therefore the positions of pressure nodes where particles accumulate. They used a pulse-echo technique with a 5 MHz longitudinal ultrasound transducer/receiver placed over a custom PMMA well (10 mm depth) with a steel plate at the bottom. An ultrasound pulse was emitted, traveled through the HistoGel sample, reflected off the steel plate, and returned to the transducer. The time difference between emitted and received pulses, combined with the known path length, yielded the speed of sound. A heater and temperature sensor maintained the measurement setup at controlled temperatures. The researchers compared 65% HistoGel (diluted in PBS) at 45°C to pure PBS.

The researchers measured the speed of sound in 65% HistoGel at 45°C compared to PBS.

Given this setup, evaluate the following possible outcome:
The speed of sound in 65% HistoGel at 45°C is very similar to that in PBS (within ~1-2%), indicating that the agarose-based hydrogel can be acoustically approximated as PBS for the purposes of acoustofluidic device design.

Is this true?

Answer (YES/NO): NO